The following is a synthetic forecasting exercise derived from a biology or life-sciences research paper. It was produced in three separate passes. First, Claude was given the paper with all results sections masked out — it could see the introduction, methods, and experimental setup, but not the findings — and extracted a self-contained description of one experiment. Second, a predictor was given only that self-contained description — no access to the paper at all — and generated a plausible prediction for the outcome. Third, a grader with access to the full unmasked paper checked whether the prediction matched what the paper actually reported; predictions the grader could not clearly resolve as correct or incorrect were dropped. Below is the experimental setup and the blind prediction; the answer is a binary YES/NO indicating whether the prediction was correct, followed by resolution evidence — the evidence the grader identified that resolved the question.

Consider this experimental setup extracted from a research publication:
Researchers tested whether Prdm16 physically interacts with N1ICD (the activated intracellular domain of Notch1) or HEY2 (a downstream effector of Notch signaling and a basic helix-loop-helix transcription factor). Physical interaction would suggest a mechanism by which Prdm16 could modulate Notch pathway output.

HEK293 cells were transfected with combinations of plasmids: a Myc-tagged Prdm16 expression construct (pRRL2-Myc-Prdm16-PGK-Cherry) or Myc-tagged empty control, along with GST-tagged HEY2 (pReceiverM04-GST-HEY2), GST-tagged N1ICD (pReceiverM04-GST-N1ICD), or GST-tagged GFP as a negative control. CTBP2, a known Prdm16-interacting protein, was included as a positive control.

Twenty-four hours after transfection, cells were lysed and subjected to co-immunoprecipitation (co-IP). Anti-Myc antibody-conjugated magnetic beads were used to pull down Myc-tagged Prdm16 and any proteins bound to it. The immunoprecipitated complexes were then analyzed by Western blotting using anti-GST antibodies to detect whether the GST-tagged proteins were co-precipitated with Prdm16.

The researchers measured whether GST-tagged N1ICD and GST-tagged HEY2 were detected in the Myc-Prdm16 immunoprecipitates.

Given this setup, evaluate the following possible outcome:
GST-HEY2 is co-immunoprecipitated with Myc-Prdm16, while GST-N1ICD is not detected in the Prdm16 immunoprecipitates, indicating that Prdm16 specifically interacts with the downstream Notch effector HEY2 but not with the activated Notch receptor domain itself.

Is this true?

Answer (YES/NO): NO